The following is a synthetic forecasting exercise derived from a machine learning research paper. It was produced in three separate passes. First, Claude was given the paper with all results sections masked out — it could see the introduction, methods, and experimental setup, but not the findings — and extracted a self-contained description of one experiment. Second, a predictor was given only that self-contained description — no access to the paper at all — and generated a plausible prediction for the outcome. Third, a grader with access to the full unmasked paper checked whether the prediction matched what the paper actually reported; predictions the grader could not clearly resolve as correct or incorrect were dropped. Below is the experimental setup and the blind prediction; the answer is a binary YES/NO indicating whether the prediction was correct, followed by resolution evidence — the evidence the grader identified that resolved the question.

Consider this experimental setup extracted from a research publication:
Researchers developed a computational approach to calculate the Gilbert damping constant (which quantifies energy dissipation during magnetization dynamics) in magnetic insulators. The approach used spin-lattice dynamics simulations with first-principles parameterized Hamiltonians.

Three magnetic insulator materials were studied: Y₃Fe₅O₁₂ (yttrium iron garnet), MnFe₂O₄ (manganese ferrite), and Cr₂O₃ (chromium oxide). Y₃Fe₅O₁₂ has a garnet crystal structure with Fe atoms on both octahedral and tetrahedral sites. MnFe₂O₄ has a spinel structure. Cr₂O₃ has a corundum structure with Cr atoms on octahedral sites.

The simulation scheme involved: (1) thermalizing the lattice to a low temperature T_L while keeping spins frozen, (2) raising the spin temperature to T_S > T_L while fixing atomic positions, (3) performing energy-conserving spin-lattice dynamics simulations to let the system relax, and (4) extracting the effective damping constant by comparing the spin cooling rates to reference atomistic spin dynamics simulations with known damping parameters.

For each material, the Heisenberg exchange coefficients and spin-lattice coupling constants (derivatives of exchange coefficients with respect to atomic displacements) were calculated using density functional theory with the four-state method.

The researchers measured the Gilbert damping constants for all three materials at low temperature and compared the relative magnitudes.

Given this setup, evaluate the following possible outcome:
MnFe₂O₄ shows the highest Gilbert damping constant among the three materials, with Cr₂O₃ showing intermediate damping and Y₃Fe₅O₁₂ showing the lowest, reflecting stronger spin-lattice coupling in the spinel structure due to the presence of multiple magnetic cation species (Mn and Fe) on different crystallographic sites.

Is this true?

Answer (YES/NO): NO